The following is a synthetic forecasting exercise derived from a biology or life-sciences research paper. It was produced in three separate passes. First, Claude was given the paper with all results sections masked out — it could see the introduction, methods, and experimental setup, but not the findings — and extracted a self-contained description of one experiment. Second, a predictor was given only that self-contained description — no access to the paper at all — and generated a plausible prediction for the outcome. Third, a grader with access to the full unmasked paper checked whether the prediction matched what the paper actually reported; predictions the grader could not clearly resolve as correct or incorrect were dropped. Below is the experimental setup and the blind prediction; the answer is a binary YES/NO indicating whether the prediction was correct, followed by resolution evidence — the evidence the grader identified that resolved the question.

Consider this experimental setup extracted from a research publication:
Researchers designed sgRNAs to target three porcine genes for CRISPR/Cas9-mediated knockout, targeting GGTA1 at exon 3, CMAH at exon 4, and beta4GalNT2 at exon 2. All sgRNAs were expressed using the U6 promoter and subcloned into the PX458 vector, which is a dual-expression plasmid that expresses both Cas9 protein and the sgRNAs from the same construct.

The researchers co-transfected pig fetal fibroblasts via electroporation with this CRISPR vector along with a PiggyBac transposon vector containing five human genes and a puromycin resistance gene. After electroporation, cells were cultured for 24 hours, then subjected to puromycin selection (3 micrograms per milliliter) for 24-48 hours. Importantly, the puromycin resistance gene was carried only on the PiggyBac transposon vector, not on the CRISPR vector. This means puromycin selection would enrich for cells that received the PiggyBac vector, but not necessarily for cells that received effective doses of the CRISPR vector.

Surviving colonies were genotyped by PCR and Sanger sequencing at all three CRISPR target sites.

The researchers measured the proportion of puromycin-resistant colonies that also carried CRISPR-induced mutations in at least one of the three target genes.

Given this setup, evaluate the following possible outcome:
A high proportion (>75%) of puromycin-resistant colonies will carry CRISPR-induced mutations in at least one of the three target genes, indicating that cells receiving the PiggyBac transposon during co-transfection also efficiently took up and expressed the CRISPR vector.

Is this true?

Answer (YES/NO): YES